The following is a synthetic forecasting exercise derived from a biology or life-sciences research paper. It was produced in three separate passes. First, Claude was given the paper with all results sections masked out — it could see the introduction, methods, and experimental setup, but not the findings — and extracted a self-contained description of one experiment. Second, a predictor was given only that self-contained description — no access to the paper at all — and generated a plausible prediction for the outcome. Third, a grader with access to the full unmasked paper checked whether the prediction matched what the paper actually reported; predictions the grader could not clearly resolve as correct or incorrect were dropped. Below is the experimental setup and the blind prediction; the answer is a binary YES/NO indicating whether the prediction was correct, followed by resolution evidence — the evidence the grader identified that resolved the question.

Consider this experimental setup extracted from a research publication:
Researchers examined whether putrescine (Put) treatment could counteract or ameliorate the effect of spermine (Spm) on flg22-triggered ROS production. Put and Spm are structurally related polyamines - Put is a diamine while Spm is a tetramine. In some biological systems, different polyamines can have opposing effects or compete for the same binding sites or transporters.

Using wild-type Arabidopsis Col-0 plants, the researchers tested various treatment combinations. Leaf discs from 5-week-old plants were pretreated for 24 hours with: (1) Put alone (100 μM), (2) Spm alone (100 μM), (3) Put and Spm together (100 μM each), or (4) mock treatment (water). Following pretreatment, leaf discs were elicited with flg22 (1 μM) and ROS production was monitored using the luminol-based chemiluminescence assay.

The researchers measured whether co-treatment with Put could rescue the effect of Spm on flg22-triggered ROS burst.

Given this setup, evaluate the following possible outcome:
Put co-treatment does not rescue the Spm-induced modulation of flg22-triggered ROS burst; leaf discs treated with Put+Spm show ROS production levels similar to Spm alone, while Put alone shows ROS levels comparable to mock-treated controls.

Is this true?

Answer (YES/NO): NO